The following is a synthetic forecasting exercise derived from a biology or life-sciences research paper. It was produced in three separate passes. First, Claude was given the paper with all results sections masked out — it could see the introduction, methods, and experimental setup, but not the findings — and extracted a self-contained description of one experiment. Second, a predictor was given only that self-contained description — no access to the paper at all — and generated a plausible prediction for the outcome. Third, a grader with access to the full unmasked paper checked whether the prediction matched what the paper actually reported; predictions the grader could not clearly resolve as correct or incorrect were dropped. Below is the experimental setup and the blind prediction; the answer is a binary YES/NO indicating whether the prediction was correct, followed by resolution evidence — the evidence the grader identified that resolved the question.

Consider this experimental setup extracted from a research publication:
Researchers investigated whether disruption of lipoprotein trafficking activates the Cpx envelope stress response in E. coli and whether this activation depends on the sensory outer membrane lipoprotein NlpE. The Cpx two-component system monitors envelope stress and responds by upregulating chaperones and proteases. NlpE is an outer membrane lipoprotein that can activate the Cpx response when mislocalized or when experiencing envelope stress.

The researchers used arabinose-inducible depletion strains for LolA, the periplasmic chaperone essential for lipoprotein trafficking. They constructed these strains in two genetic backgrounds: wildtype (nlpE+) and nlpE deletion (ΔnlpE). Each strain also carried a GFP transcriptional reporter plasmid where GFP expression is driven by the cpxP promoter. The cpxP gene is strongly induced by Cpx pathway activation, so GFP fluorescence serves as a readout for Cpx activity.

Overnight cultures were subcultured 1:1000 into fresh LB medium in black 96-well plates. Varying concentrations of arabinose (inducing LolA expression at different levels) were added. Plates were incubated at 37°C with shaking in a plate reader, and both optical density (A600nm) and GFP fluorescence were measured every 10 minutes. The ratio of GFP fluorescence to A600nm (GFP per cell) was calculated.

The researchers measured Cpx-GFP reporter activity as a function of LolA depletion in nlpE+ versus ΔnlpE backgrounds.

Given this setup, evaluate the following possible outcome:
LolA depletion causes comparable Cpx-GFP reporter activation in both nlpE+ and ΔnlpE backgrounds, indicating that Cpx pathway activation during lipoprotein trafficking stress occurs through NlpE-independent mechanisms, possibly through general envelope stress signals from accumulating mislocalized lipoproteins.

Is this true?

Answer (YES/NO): NO